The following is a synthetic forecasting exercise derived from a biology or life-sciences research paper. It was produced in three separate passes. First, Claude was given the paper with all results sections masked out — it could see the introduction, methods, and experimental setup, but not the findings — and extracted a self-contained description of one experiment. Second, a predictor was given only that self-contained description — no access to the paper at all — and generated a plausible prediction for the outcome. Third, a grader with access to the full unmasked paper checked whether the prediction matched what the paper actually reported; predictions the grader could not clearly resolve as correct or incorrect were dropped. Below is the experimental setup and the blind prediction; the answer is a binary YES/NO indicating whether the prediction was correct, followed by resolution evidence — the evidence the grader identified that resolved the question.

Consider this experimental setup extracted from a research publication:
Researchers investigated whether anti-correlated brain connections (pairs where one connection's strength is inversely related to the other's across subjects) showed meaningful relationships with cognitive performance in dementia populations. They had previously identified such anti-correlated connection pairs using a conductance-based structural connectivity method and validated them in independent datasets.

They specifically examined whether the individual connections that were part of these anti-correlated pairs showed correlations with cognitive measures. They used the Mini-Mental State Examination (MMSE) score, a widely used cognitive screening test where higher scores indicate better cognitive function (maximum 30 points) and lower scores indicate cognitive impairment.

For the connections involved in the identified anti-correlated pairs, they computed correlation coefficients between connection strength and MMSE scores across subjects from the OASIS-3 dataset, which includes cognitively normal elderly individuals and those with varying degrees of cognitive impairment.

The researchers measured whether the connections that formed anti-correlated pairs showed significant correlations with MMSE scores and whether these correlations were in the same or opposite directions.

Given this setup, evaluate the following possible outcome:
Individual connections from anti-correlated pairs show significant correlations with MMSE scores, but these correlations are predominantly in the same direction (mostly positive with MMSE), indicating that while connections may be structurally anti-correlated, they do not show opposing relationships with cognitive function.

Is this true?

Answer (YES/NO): NO